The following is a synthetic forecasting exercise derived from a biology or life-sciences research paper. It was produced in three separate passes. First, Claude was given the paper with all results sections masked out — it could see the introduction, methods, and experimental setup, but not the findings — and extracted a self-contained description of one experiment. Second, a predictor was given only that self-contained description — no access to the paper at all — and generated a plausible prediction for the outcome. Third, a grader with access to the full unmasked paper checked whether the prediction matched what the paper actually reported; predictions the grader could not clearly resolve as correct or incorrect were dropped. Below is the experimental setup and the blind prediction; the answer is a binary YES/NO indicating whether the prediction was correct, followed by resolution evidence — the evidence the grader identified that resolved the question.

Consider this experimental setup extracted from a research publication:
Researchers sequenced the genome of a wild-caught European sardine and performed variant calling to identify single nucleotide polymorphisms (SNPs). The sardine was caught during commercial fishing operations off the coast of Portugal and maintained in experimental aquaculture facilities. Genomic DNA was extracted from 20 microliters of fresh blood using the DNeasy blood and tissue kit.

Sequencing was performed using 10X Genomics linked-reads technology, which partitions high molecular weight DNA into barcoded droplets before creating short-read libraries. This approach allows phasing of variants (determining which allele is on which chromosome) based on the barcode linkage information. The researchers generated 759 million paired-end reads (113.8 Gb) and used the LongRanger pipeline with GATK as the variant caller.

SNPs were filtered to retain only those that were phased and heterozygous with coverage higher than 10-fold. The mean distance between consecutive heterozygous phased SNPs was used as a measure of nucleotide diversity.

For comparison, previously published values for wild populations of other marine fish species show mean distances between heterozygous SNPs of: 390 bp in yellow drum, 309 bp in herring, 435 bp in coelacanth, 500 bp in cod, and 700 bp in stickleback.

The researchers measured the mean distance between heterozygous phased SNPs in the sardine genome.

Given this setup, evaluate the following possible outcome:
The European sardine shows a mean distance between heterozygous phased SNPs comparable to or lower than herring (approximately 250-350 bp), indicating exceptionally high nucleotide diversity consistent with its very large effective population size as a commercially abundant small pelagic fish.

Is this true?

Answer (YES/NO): NO